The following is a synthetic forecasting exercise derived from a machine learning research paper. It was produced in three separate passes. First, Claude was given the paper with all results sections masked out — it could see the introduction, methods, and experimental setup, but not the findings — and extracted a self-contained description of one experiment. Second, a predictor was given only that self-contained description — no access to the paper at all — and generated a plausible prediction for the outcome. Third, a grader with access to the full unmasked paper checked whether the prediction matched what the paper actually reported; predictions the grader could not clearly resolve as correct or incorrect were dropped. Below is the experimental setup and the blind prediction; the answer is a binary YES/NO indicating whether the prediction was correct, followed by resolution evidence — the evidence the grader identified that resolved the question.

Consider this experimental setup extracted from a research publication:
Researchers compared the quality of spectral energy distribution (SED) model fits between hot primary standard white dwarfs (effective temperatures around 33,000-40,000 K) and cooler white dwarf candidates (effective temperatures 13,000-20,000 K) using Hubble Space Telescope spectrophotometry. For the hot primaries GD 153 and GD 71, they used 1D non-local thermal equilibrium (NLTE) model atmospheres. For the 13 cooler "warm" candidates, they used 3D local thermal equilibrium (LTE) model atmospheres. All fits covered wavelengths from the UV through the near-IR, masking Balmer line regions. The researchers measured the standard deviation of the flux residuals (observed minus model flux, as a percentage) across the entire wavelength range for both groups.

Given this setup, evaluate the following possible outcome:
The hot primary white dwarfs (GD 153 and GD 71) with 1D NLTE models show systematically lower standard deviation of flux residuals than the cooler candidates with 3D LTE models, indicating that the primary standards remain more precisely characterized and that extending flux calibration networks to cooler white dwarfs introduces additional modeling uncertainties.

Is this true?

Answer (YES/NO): YES